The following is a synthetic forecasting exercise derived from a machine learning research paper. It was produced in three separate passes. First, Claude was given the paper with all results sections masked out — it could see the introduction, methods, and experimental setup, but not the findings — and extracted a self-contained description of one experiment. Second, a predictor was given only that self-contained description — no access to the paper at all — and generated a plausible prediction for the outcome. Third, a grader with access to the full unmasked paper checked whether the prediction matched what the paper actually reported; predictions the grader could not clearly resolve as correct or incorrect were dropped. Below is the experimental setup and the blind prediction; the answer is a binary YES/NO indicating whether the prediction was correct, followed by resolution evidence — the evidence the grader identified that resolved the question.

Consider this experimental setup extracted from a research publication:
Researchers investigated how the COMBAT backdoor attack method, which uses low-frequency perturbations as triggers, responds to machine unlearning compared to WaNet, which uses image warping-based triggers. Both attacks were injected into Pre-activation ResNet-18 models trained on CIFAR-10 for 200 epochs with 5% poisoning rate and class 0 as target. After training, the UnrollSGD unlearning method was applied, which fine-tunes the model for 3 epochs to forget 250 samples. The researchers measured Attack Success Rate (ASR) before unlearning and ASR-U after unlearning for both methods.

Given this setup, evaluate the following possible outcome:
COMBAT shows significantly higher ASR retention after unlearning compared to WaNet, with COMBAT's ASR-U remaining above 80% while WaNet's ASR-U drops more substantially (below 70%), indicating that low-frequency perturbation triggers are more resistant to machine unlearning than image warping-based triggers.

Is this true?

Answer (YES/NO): NO